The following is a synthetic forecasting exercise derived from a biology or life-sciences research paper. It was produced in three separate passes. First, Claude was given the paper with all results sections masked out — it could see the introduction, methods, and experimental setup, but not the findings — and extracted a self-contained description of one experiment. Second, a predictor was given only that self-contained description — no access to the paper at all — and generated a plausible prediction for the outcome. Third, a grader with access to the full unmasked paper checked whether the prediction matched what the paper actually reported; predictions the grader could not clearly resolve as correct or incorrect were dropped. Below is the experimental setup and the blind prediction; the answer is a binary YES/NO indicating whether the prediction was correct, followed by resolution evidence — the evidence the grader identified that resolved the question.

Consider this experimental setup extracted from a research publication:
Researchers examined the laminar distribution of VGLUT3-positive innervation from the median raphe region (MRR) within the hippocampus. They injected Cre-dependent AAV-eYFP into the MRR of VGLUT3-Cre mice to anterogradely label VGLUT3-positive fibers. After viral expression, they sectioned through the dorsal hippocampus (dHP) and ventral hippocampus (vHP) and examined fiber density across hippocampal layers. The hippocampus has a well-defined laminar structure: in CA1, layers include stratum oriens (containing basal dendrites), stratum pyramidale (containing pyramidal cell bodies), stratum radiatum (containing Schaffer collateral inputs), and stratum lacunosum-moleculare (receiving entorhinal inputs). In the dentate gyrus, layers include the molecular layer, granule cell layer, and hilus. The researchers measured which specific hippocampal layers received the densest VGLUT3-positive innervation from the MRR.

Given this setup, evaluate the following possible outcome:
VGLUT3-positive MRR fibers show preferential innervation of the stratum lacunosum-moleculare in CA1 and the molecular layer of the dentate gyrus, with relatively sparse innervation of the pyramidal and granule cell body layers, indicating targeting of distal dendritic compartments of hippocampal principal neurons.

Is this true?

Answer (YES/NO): NO